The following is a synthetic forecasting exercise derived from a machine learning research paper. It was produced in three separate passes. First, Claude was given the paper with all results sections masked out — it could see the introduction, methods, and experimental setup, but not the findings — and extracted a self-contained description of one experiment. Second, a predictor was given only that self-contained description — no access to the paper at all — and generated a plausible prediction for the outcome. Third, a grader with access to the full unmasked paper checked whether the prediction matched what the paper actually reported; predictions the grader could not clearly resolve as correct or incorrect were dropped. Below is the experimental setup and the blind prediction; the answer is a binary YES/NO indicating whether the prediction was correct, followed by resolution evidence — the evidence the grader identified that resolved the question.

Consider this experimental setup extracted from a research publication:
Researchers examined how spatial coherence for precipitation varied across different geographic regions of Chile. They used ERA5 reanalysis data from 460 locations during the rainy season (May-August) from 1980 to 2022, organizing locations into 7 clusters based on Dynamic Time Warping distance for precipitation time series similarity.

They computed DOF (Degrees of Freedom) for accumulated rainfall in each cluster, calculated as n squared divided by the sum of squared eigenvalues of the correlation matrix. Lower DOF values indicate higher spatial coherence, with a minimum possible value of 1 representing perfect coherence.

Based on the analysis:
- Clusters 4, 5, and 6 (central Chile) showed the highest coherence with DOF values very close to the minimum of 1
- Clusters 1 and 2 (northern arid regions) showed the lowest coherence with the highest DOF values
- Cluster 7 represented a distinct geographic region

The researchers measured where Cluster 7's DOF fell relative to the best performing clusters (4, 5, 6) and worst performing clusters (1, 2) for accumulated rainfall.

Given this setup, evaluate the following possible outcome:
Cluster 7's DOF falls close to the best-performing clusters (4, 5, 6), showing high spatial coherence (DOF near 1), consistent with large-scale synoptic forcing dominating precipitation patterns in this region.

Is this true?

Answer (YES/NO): NO